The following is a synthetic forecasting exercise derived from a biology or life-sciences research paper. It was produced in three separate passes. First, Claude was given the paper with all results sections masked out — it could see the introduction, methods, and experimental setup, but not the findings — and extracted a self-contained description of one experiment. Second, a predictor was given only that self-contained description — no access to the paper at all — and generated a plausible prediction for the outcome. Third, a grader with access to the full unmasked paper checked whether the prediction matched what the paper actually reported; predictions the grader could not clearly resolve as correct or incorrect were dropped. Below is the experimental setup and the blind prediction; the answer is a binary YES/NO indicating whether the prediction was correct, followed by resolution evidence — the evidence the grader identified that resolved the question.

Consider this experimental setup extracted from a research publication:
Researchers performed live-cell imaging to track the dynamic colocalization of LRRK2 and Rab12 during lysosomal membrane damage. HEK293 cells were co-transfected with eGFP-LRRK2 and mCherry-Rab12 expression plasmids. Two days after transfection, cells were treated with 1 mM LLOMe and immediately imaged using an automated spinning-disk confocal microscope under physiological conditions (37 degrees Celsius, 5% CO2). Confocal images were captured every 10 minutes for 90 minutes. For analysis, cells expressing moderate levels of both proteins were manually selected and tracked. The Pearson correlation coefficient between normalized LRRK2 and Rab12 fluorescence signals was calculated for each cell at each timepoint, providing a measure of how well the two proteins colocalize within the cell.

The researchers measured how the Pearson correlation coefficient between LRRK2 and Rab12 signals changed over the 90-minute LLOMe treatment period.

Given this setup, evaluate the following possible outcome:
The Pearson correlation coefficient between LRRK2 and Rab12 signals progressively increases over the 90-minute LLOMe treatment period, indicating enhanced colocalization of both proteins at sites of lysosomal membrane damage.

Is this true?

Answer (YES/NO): YES